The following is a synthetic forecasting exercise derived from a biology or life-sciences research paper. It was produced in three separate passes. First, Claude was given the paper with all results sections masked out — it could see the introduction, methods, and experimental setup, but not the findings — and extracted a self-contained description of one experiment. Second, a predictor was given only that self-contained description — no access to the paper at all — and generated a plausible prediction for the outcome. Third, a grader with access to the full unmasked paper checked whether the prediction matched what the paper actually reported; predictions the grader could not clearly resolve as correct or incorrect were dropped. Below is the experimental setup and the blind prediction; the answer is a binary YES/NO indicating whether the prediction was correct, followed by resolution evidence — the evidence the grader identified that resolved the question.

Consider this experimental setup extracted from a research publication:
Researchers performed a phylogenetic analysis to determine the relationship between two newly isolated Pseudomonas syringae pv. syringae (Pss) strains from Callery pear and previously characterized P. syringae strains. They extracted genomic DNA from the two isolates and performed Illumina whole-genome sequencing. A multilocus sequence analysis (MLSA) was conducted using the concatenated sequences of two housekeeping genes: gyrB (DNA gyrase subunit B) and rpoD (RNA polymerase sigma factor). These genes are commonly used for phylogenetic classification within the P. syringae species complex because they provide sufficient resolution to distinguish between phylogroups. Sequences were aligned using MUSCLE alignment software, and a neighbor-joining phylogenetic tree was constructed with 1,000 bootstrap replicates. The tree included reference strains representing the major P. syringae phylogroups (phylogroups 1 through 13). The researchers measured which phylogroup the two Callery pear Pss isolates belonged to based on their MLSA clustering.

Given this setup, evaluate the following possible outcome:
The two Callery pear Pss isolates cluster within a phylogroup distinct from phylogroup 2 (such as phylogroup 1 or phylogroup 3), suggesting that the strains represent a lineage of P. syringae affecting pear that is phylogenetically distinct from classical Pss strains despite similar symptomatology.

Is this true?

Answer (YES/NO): NO